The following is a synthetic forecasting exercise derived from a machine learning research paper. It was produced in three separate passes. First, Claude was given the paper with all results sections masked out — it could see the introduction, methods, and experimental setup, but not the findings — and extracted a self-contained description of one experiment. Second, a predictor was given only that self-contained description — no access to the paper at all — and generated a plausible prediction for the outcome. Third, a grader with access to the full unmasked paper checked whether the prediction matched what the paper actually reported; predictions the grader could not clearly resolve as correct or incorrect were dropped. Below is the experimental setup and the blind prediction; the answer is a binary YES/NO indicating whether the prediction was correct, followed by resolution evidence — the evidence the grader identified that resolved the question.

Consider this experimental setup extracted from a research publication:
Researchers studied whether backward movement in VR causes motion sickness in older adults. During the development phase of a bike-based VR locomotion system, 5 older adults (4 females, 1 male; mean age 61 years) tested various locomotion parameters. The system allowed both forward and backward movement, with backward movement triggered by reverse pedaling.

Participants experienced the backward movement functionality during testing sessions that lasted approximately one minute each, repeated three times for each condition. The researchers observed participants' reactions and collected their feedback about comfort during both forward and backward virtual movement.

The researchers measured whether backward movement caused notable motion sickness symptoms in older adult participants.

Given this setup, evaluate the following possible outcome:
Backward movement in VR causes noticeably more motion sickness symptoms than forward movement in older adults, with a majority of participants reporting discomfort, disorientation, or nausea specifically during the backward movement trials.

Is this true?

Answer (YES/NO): NO